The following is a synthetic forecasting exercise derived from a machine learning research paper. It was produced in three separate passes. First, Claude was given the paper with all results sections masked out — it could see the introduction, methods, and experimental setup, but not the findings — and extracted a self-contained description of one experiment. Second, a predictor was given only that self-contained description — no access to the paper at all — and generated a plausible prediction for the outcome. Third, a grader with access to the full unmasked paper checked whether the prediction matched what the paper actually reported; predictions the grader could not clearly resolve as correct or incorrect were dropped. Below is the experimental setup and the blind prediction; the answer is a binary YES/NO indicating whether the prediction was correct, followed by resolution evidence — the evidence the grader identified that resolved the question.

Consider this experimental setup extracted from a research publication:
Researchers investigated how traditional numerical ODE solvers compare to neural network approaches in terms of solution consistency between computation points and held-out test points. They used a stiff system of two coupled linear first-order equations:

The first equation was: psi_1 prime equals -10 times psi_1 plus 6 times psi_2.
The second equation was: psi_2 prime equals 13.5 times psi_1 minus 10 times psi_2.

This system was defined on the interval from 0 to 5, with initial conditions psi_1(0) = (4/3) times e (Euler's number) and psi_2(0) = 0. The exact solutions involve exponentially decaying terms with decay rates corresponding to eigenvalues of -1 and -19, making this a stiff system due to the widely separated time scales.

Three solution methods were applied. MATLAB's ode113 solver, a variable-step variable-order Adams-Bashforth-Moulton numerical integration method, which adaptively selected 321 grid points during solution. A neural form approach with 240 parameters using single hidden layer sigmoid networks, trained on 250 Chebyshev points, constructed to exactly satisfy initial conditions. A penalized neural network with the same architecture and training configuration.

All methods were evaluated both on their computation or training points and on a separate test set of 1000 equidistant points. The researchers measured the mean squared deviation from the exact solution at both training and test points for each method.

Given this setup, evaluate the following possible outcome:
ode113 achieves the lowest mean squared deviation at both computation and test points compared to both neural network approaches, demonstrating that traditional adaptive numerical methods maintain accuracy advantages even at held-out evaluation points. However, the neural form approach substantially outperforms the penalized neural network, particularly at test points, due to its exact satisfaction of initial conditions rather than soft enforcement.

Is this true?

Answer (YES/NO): NO